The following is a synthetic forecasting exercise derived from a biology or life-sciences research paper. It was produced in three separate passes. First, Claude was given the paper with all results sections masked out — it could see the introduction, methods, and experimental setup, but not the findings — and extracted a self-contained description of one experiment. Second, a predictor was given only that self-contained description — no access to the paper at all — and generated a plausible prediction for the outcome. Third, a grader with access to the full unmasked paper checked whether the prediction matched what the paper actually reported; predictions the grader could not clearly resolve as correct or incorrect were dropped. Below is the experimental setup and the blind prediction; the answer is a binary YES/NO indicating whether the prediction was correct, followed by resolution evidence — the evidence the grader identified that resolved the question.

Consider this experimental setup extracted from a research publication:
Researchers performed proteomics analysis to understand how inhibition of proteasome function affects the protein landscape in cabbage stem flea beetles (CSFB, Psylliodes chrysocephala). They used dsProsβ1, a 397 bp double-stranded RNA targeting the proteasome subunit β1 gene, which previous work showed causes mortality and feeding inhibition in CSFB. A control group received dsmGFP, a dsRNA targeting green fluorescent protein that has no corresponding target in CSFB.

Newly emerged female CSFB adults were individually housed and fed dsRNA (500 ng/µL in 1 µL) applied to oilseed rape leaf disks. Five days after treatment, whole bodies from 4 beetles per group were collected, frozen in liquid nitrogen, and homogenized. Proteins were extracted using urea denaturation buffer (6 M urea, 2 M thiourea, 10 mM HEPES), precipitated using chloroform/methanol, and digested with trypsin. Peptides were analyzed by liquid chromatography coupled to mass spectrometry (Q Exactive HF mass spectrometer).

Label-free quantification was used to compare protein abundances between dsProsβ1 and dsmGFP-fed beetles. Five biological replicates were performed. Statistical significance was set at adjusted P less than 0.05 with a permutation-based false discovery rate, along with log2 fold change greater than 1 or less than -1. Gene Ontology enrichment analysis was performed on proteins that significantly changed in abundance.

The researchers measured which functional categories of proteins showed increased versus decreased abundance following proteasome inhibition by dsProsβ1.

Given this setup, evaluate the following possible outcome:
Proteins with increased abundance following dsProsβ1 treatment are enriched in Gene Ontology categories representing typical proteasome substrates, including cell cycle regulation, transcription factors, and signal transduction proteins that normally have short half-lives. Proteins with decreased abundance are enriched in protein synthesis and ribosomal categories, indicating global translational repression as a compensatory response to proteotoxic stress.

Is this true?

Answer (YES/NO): NO